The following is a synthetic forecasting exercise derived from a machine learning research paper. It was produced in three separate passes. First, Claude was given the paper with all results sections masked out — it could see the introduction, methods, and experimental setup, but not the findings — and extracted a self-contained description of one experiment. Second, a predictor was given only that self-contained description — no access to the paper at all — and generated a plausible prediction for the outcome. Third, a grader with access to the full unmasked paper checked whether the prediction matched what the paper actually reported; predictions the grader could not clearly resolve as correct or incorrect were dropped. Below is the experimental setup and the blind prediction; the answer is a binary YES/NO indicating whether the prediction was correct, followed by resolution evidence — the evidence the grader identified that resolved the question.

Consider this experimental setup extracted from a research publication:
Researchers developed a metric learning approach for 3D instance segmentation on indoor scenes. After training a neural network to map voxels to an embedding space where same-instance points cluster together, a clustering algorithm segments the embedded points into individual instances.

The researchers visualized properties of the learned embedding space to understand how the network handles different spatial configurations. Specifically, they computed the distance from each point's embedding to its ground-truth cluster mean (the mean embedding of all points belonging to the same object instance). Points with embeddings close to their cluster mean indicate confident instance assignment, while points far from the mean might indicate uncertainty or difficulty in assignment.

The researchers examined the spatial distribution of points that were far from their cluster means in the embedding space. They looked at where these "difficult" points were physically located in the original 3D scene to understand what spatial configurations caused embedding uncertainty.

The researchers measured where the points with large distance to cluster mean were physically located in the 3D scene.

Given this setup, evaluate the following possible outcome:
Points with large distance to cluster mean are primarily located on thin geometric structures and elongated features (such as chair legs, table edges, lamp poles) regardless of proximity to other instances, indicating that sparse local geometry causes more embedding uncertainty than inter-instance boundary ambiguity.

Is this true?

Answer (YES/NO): NO